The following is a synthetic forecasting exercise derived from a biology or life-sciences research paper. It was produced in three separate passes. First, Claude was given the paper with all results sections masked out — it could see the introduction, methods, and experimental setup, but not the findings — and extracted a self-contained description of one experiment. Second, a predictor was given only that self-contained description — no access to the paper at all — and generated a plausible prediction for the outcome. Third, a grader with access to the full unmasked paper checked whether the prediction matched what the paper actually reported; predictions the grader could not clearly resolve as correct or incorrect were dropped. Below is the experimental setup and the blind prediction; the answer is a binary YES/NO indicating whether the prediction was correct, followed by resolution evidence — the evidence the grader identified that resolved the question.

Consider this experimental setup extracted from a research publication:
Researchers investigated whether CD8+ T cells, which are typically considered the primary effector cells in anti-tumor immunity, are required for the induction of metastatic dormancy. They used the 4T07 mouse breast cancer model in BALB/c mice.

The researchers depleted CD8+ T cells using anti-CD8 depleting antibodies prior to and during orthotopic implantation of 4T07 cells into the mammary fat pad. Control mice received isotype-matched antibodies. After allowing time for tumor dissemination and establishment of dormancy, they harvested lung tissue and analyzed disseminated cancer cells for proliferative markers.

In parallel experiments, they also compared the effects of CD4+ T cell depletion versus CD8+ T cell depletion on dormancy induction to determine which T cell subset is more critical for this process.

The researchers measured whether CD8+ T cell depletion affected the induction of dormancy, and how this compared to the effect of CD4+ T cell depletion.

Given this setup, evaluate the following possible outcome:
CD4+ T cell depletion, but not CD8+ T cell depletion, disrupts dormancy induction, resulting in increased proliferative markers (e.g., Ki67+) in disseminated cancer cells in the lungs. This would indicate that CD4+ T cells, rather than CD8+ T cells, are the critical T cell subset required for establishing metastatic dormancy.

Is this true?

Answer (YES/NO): NO